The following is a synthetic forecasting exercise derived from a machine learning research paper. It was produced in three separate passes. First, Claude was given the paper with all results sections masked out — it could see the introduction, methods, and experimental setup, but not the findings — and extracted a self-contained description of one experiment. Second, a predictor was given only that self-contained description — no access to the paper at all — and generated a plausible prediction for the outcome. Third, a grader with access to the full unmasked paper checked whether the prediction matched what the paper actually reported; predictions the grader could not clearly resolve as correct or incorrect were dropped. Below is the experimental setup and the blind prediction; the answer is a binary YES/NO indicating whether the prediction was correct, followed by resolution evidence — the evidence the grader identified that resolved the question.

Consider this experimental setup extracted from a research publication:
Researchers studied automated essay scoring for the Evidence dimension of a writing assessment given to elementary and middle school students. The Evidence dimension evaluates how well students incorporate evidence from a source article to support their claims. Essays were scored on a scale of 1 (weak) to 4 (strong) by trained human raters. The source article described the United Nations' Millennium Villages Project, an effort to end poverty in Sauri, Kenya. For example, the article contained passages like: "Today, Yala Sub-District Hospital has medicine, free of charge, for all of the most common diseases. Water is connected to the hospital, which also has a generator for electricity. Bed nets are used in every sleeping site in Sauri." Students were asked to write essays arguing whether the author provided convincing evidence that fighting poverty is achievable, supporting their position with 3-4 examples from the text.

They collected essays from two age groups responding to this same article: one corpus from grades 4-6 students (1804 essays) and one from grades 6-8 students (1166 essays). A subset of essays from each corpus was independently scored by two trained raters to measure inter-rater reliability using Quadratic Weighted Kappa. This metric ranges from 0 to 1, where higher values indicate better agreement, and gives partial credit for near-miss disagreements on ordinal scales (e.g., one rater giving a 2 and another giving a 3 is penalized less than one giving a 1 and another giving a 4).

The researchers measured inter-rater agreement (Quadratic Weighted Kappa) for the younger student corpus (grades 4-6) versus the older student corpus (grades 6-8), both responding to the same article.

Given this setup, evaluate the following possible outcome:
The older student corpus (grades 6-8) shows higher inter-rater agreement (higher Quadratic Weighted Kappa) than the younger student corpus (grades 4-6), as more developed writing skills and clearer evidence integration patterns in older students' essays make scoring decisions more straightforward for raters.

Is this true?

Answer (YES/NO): NO